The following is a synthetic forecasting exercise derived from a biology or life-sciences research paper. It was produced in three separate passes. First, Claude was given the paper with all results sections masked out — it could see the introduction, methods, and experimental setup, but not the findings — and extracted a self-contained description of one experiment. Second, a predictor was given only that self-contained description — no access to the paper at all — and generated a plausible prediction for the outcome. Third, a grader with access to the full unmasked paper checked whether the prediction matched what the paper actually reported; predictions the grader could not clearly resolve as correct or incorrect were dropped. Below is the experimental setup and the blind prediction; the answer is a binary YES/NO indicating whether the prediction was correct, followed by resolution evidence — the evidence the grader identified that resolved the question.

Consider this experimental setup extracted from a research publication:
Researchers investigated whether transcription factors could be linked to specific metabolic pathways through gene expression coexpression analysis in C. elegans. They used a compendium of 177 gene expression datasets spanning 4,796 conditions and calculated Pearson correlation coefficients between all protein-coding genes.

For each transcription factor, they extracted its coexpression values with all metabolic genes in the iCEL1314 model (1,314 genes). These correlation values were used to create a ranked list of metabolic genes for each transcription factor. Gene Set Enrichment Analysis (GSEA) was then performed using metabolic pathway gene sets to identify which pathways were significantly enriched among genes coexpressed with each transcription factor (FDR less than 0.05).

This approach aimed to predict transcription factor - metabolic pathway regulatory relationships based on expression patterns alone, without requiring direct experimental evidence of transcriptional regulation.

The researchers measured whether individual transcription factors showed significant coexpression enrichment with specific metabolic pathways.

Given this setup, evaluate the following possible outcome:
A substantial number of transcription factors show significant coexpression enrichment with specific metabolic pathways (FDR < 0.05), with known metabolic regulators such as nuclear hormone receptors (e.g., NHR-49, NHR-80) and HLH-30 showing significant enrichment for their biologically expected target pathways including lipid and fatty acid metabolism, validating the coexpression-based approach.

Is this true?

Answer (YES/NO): NO